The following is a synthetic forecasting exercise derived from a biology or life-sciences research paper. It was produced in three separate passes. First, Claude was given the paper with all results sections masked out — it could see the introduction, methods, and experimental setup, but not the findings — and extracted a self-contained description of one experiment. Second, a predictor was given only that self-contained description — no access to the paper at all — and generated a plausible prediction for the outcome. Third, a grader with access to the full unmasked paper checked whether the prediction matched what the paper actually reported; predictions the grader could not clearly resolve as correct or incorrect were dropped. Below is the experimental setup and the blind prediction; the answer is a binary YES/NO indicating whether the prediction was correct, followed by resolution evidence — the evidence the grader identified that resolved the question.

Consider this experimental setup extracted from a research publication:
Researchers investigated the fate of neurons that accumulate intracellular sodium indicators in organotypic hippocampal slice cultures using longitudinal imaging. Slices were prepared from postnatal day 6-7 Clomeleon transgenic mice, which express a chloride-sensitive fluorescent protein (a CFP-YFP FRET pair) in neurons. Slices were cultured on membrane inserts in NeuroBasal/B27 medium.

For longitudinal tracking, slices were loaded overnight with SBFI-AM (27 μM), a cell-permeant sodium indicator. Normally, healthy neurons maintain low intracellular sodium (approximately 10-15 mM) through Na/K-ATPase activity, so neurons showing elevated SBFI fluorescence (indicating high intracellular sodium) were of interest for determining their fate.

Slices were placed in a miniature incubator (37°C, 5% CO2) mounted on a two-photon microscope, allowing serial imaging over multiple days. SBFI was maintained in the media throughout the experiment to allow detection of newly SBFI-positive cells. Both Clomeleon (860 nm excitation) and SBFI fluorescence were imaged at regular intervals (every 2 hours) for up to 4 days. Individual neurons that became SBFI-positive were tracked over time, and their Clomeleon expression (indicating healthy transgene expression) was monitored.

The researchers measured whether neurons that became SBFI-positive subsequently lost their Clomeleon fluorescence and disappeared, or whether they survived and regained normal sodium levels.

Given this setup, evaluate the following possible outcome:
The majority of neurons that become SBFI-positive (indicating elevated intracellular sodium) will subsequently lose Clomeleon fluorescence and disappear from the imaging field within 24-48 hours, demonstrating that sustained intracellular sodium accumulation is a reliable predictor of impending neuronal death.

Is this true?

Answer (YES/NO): NO